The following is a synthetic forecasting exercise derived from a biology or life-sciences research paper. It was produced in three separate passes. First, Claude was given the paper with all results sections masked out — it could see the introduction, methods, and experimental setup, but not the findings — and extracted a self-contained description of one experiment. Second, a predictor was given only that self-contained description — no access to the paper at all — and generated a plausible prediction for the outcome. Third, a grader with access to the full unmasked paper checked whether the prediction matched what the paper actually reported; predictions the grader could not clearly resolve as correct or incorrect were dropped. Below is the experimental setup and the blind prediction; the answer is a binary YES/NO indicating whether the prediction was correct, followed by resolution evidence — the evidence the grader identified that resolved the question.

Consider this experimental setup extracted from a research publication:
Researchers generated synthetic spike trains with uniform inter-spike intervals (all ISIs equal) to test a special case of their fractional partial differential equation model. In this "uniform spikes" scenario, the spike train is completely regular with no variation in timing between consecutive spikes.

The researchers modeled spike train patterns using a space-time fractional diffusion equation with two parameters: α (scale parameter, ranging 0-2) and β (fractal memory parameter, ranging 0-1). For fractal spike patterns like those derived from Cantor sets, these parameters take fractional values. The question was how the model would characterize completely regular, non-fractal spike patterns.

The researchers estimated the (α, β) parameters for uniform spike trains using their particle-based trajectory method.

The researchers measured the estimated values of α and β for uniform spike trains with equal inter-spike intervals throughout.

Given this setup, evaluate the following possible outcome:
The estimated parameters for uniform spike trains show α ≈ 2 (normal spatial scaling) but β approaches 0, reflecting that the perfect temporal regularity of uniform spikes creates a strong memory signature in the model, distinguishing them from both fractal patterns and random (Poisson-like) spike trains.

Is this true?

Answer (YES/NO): NO